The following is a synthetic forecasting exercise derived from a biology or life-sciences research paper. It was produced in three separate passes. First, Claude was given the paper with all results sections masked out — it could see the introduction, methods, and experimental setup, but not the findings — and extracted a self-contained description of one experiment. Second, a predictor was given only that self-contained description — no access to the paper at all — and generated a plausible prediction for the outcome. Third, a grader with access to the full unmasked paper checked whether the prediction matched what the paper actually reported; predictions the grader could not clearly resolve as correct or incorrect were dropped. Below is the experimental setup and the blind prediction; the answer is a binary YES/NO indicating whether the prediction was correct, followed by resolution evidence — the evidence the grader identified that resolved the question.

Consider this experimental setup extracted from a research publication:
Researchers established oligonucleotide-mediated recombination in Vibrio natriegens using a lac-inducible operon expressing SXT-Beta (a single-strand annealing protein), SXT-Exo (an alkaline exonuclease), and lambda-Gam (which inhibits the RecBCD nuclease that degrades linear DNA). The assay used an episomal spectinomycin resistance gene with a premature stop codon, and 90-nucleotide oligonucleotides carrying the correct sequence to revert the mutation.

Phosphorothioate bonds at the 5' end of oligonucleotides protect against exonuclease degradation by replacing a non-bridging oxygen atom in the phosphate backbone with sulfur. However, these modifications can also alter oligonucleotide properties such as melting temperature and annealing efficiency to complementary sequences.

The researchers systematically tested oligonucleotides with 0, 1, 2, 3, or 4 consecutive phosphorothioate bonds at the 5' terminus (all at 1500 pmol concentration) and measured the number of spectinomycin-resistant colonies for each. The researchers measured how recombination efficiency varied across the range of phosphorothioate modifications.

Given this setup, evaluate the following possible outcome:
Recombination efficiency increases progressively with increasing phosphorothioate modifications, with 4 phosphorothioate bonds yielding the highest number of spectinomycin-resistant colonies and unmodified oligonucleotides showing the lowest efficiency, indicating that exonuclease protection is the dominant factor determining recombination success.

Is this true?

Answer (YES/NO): NO